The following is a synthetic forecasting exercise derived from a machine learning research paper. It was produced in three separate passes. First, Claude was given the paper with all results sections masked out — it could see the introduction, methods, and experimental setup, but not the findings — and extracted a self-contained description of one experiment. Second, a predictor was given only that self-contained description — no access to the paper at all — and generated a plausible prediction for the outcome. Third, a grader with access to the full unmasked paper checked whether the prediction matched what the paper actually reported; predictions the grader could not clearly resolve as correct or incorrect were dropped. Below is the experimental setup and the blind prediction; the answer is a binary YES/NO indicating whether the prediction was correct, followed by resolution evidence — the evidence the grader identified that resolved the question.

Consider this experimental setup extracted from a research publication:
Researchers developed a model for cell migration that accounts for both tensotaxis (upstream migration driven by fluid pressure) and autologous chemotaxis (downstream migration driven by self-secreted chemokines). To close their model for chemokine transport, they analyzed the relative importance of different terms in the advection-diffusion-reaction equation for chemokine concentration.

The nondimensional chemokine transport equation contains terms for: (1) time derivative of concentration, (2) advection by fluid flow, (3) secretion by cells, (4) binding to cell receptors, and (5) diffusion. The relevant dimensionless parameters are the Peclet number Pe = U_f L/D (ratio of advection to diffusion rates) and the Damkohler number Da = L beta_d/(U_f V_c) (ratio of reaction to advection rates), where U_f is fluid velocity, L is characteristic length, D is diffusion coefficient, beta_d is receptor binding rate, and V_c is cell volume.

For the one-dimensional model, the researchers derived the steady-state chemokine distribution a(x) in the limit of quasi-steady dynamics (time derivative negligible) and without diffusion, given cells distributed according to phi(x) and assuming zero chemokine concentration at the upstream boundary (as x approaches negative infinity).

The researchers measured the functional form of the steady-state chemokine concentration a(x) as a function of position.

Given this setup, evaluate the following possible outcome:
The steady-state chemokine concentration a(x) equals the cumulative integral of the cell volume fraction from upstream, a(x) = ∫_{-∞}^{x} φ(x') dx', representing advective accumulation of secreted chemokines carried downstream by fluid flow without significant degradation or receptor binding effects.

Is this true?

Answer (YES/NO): NO